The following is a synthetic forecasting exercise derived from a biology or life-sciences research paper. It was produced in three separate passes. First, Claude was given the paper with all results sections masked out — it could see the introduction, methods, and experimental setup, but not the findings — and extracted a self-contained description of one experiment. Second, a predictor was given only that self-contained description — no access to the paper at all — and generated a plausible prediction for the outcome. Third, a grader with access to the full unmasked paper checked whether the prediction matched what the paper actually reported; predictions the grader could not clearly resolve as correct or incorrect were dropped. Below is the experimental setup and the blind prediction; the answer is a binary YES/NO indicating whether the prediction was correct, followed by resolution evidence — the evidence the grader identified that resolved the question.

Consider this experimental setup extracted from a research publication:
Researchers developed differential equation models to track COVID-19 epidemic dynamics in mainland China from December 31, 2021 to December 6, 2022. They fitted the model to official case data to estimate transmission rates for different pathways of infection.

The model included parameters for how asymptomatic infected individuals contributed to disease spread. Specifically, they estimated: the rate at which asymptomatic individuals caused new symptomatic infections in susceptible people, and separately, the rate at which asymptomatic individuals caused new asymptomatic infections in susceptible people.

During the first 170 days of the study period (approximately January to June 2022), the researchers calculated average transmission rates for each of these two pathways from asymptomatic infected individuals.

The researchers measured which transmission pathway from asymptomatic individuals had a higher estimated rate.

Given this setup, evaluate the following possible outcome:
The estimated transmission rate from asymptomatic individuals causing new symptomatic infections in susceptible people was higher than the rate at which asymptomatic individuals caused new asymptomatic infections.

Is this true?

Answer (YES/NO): YES